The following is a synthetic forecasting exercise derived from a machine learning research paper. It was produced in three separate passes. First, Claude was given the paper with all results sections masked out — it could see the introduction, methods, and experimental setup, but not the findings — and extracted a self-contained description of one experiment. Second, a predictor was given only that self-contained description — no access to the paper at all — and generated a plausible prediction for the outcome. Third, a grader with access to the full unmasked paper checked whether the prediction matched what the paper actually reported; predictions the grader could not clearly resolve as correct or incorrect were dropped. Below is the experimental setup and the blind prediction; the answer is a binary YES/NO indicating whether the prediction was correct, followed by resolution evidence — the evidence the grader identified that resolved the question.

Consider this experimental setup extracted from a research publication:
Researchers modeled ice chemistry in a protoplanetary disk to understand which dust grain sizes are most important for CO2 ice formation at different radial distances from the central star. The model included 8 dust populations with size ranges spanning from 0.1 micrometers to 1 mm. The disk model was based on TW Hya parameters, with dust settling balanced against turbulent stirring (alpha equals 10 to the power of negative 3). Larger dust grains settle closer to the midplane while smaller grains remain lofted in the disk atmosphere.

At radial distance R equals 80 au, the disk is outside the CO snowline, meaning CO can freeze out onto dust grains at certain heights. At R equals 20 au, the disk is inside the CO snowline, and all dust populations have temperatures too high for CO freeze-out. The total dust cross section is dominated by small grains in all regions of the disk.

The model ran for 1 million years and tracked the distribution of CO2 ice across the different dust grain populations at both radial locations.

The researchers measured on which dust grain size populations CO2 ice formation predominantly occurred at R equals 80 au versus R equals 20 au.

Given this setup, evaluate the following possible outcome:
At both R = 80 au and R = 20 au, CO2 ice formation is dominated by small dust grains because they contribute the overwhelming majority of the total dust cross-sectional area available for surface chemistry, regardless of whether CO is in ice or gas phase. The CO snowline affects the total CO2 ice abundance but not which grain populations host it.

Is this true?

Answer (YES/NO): NO